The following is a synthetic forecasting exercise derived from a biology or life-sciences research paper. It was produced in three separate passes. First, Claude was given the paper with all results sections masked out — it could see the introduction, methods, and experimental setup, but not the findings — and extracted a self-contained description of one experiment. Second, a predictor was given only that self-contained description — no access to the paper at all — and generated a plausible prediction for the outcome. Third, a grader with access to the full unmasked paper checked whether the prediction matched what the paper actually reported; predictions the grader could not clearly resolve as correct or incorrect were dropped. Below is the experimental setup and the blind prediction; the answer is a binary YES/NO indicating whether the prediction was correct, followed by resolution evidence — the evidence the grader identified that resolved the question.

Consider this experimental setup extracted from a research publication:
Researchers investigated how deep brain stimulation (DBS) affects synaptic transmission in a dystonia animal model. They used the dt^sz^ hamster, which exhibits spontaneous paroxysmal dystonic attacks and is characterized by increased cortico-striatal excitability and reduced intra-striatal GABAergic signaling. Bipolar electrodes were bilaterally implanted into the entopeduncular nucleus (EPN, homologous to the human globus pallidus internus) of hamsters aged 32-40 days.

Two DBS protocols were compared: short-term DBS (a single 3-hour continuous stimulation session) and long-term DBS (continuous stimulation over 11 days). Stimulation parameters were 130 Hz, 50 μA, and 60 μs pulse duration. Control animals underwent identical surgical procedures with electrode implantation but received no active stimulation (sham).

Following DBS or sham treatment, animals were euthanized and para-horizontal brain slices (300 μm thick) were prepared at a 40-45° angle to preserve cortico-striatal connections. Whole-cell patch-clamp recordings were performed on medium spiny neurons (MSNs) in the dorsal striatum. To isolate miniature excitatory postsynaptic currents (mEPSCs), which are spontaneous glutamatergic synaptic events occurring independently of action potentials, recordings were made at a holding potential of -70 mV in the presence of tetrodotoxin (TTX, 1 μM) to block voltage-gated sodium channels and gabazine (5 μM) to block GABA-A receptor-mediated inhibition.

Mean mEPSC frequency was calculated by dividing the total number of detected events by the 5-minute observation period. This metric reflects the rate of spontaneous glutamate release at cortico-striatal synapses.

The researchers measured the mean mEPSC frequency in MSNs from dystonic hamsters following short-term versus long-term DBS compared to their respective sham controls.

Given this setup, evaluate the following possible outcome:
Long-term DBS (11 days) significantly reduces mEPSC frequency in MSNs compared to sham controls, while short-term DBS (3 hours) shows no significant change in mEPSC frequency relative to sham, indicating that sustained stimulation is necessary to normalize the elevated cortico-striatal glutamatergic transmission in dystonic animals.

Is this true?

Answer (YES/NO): NO